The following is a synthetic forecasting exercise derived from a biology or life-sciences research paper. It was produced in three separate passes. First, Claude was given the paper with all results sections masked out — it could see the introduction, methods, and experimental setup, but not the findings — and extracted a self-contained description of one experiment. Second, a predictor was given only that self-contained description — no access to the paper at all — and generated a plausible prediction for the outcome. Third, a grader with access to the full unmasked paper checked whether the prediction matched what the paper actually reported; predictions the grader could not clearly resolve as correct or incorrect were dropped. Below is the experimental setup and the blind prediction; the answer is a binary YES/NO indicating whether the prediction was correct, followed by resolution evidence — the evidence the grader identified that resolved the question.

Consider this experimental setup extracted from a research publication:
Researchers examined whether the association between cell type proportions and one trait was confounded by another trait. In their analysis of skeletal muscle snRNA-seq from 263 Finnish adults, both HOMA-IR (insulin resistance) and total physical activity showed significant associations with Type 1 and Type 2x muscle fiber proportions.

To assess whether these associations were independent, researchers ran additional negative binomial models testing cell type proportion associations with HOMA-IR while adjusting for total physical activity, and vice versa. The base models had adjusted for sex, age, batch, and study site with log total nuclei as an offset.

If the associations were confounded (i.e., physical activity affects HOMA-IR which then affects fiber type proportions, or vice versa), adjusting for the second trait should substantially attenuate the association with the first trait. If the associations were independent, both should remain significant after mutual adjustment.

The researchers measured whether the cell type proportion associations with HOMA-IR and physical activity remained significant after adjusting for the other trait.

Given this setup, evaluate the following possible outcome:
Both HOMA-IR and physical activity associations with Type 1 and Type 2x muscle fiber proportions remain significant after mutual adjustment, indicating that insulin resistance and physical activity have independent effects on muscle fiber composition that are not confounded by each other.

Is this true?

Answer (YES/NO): YES